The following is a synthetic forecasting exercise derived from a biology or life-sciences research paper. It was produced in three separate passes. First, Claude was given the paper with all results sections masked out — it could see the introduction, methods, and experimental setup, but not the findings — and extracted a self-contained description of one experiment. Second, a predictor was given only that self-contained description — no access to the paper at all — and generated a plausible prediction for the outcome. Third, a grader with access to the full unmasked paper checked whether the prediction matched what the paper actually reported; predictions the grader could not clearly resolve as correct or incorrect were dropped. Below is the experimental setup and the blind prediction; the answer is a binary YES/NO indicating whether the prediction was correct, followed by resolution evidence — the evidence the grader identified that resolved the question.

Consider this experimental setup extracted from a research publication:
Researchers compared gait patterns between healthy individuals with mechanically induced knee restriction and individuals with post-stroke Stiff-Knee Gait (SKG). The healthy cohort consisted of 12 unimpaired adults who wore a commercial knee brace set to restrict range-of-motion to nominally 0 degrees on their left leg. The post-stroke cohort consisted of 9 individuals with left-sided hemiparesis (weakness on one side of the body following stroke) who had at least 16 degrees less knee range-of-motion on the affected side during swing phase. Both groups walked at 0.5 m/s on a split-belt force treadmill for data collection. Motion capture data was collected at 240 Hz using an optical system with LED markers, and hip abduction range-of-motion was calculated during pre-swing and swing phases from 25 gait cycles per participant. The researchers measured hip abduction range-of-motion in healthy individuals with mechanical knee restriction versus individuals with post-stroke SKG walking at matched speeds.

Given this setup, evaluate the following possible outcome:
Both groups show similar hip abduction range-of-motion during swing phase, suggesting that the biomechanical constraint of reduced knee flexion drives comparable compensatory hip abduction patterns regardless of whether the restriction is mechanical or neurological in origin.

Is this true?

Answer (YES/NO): NO